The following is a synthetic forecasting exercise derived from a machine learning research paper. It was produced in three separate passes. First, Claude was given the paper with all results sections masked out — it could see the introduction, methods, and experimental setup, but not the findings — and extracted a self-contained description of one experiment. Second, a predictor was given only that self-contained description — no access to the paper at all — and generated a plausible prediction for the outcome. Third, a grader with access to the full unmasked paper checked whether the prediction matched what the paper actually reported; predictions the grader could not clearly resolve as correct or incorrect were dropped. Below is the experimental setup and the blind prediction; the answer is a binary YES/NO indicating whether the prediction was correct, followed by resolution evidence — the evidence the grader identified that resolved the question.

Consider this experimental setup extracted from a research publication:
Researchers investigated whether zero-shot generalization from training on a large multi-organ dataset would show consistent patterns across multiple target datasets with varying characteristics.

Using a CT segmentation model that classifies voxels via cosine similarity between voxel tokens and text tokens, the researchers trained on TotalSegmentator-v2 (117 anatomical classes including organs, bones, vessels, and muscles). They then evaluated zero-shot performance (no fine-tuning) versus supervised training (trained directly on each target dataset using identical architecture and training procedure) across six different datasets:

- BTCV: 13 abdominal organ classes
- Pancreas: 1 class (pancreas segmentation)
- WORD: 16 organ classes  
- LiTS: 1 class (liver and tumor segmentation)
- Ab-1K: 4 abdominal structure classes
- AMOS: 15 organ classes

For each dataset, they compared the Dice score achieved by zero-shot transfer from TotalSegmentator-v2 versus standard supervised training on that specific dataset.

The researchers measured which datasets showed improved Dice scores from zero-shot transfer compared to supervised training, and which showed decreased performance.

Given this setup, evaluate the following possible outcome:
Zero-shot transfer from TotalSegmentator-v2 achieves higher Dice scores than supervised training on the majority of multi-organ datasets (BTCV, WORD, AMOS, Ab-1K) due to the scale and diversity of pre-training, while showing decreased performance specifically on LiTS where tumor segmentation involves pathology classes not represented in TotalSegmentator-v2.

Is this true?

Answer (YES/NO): NO